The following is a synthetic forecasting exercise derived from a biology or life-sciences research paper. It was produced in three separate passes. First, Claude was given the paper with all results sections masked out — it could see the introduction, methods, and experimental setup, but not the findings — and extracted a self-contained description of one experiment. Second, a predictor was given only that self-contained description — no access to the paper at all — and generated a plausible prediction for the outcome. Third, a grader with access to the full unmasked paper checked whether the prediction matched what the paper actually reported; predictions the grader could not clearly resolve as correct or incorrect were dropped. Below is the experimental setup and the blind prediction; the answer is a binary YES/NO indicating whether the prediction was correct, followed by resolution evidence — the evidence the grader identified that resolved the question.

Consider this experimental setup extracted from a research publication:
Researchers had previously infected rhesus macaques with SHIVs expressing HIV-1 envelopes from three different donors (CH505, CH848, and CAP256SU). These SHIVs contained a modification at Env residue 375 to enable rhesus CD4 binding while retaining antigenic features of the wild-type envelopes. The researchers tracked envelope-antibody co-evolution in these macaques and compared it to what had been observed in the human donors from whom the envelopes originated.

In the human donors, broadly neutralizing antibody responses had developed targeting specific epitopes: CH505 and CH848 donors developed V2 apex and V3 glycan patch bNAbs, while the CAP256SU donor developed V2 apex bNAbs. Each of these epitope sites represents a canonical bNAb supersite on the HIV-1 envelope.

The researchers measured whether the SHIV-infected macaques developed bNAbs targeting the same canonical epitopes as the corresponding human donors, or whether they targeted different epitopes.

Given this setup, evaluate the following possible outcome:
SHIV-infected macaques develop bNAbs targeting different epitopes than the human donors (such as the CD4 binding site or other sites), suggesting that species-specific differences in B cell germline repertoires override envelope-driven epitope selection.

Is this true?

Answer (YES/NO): NO